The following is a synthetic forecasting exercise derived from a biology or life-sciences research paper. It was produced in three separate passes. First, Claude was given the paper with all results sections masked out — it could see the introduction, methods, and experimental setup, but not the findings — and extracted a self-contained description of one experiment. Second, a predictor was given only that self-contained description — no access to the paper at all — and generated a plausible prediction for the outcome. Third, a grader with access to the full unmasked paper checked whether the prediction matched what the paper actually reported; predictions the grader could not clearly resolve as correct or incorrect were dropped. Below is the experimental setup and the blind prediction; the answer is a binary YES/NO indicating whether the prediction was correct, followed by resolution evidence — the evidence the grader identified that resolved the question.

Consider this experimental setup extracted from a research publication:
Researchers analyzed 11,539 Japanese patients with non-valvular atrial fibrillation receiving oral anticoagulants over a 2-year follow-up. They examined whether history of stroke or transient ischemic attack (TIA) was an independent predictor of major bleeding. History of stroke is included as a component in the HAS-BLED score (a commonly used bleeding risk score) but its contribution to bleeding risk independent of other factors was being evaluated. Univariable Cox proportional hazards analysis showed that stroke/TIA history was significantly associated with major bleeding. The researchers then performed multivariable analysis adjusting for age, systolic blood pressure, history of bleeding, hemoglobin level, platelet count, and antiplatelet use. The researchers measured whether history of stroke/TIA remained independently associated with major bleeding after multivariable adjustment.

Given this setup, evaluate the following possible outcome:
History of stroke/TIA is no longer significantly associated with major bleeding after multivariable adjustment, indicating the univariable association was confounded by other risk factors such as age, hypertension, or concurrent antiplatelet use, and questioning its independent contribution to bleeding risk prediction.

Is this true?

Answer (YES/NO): YES